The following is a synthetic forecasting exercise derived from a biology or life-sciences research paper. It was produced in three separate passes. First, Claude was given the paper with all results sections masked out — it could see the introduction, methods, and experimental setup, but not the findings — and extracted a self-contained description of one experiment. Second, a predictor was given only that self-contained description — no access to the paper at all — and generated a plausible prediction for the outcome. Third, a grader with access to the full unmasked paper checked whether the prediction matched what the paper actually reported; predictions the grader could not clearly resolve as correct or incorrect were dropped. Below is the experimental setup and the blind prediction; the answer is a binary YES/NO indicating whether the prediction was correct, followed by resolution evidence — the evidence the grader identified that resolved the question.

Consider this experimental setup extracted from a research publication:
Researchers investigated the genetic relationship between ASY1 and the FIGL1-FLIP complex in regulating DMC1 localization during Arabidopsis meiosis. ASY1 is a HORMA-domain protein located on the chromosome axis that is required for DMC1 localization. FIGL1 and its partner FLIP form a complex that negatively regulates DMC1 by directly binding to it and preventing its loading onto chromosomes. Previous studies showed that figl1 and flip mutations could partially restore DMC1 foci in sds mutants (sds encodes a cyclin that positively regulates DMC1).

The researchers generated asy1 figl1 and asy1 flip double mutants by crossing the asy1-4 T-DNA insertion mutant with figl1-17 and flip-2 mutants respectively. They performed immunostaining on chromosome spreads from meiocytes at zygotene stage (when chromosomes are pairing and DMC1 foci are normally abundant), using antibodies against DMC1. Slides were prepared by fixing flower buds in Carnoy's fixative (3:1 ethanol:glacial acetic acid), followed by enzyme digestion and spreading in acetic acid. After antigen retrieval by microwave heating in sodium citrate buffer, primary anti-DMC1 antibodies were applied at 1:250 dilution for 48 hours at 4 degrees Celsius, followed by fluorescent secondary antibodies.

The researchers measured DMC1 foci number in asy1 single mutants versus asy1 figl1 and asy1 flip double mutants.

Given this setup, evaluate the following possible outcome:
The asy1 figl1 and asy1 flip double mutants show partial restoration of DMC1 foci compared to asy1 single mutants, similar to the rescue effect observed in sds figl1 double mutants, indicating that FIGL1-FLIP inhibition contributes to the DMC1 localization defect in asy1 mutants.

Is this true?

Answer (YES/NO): NO